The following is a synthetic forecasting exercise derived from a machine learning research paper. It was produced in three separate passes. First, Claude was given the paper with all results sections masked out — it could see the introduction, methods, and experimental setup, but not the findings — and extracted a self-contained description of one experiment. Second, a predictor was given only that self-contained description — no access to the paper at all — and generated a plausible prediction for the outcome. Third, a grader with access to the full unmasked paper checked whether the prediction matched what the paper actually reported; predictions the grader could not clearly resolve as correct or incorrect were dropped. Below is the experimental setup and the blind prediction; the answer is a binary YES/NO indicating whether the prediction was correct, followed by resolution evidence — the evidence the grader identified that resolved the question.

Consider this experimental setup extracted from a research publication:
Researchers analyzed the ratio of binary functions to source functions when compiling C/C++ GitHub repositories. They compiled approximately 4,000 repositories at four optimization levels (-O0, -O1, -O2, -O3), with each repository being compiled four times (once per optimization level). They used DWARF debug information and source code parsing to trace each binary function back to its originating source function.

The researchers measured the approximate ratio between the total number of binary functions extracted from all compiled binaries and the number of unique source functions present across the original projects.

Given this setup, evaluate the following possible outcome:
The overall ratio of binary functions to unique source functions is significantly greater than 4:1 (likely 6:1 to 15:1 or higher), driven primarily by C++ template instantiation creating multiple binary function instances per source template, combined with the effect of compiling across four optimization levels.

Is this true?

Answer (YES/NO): YES